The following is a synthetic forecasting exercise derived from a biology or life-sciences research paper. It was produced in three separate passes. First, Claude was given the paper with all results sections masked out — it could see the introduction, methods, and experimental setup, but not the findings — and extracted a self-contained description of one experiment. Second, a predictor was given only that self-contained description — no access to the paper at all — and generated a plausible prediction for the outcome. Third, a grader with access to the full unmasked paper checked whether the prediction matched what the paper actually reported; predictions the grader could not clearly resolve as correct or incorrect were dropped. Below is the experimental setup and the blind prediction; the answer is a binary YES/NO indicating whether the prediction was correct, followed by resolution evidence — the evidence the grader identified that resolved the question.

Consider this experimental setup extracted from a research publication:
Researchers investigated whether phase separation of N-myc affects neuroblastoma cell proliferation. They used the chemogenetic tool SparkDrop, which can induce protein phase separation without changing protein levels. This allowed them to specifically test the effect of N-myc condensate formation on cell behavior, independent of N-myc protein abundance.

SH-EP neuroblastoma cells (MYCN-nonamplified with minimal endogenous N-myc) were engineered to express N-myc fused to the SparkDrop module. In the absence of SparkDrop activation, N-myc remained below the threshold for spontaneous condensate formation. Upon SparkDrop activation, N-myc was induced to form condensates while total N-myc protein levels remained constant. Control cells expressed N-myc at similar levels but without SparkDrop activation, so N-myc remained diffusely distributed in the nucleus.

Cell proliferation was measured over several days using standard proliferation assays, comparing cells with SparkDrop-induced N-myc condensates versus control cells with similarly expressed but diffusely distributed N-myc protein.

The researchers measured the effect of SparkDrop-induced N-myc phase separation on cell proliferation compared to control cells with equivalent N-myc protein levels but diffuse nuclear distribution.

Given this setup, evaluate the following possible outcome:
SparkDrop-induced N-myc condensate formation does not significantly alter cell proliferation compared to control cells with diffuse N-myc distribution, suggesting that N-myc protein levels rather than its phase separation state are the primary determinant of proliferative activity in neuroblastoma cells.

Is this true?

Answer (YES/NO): NO